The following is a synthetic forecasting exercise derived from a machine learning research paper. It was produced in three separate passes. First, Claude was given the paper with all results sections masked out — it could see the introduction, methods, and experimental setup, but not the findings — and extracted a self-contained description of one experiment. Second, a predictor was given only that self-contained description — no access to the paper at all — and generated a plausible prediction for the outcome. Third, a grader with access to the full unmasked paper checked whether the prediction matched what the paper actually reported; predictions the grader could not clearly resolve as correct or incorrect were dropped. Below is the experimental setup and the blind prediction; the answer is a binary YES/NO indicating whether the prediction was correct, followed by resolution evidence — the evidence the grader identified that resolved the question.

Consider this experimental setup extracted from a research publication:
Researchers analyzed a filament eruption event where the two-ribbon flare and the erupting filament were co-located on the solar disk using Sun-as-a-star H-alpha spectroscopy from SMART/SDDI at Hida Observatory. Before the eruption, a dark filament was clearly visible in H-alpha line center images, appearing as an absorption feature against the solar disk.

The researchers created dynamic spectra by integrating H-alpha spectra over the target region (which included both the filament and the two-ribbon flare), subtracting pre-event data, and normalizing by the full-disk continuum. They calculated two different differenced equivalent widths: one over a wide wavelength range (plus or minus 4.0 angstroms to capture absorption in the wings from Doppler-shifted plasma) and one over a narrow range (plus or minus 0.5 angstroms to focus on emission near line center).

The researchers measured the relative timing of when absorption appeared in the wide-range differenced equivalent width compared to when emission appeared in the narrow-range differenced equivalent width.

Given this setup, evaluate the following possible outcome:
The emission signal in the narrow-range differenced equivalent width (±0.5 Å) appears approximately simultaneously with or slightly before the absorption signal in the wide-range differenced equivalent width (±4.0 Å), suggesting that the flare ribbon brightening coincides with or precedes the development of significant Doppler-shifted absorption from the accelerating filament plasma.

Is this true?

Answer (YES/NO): NO